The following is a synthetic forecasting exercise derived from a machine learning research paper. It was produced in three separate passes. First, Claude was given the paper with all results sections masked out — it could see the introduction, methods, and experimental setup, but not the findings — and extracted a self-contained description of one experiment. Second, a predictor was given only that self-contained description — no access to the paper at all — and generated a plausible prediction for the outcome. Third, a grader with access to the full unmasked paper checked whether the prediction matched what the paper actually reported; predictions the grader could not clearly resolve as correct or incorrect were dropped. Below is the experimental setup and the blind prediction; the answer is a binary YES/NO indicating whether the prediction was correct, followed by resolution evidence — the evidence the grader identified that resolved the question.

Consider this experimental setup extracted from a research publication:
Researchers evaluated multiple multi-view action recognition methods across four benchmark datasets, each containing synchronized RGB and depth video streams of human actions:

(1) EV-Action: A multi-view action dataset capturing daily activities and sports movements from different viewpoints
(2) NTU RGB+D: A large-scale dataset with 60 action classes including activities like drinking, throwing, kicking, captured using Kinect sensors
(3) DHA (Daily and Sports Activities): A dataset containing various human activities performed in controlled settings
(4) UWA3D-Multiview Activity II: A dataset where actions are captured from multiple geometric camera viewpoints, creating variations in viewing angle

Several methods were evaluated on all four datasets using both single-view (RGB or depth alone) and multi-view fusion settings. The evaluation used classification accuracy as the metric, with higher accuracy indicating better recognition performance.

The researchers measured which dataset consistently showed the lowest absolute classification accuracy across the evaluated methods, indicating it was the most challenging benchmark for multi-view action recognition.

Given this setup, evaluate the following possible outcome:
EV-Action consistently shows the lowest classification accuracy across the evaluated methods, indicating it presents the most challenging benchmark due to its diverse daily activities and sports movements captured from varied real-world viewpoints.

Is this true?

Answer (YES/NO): NO